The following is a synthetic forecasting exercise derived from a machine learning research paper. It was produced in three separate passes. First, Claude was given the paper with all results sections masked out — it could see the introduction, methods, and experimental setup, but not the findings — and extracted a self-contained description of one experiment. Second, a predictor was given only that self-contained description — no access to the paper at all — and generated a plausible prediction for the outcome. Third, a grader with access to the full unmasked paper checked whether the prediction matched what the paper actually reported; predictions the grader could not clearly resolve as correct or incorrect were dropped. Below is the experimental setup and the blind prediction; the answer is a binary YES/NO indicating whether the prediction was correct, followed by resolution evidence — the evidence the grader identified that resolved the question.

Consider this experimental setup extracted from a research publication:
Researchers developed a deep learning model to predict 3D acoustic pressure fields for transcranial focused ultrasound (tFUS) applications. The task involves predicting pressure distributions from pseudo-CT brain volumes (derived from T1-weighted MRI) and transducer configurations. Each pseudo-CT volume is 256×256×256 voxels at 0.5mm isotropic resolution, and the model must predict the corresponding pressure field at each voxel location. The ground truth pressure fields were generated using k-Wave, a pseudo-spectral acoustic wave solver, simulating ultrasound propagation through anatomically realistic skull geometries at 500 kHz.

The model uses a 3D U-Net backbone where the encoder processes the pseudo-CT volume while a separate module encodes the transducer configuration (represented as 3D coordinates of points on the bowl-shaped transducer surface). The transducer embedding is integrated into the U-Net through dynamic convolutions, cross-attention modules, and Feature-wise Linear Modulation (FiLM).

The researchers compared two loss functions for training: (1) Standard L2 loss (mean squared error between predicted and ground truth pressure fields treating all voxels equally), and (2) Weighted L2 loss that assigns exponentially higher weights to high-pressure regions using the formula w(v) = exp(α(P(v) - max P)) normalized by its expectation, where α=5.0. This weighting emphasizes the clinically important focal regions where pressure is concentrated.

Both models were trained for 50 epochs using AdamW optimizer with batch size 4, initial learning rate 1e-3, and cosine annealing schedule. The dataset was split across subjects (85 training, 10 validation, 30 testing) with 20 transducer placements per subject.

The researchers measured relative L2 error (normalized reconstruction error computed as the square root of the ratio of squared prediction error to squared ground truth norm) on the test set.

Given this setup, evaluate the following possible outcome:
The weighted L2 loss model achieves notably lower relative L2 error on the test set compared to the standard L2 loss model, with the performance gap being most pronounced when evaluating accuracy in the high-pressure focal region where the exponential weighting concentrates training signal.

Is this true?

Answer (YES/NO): NO